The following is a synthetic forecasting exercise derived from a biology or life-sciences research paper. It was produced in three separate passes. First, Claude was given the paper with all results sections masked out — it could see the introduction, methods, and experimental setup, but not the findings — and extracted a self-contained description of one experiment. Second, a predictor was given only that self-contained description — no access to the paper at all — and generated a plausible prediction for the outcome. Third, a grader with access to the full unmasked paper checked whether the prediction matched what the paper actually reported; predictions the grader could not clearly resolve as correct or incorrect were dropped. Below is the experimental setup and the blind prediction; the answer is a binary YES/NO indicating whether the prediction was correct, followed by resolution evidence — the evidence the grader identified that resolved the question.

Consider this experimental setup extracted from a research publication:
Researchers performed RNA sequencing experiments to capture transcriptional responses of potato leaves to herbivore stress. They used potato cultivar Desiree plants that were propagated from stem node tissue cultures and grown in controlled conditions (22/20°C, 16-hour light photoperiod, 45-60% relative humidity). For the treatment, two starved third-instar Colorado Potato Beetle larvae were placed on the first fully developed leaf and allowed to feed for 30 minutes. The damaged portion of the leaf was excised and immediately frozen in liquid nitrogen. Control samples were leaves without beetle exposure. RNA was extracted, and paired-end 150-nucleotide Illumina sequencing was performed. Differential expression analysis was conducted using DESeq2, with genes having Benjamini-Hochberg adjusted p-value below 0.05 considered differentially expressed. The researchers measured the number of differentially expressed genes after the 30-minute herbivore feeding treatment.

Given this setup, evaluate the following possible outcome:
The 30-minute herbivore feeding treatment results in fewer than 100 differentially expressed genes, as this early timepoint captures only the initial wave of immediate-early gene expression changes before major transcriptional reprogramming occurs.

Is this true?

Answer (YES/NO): NO